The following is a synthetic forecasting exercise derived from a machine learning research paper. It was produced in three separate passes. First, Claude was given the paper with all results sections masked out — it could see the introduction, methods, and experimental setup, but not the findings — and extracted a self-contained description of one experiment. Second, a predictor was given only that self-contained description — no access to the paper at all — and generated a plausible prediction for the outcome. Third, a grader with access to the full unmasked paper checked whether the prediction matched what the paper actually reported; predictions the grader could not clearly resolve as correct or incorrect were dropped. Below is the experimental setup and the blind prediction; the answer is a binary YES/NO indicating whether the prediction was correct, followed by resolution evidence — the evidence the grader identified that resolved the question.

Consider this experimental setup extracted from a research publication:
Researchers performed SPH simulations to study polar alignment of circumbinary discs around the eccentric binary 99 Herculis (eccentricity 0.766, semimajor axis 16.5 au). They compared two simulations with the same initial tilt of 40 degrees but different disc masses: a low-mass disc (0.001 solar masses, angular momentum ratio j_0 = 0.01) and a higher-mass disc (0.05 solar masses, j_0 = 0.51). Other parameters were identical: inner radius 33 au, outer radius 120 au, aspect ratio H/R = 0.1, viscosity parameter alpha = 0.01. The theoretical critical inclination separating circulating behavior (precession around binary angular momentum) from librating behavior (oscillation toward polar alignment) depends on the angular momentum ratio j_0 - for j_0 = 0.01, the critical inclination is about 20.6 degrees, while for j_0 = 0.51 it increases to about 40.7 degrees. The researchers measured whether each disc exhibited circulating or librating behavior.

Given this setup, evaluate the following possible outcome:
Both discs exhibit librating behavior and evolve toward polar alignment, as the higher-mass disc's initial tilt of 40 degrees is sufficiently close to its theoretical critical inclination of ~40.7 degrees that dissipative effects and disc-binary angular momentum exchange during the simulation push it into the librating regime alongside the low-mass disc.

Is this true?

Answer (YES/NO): NO